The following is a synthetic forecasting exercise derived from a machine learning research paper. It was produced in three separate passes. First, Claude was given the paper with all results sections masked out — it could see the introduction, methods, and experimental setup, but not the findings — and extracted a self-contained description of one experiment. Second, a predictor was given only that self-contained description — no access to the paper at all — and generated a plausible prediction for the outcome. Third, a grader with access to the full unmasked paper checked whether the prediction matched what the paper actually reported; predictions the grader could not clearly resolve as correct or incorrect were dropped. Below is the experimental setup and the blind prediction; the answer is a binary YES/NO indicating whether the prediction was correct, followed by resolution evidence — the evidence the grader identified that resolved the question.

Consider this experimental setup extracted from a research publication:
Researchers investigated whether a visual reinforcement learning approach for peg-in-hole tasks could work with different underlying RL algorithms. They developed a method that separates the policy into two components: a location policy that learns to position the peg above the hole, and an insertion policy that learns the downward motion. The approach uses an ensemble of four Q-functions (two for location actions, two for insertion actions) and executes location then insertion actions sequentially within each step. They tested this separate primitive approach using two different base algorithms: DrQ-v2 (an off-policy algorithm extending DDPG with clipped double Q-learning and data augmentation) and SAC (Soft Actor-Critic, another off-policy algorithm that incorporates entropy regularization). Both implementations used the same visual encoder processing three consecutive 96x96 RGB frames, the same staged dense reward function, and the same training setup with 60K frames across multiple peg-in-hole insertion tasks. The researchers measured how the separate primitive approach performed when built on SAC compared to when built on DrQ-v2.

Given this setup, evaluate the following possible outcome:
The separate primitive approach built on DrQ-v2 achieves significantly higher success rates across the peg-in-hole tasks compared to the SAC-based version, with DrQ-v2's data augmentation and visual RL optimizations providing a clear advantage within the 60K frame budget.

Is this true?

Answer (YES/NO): NO